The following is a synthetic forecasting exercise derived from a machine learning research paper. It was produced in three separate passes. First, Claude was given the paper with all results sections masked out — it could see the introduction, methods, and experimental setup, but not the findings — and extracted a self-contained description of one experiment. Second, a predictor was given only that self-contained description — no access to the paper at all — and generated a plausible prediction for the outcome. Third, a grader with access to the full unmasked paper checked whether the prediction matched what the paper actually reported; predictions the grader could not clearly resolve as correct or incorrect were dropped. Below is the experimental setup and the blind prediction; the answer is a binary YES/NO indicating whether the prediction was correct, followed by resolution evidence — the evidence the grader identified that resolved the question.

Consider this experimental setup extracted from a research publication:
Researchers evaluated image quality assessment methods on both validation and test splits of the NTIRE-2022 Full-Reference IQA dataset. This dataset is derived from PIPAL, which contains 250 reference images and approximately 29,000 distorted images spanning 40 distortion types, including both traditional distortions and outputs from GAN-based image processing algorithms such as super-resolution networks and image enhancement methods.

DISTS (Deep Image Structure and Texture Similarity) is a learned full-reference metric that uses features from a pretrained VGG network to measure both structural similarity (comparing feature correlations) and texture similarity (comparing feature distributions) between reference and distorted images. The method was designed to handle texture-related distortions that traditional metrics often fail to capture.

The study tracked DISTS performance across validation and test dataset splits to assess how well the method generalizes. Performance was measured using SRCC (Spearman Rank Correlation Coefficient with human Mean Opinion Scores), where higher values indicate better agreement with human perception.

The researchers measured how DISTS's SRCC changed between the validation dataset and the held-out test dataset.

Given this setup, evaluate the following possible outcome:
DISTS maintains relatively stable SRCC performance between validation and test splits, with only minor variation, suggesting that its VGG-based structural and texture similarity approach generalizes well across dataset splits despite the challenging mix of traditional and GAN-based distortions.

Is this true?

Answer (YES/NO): NO